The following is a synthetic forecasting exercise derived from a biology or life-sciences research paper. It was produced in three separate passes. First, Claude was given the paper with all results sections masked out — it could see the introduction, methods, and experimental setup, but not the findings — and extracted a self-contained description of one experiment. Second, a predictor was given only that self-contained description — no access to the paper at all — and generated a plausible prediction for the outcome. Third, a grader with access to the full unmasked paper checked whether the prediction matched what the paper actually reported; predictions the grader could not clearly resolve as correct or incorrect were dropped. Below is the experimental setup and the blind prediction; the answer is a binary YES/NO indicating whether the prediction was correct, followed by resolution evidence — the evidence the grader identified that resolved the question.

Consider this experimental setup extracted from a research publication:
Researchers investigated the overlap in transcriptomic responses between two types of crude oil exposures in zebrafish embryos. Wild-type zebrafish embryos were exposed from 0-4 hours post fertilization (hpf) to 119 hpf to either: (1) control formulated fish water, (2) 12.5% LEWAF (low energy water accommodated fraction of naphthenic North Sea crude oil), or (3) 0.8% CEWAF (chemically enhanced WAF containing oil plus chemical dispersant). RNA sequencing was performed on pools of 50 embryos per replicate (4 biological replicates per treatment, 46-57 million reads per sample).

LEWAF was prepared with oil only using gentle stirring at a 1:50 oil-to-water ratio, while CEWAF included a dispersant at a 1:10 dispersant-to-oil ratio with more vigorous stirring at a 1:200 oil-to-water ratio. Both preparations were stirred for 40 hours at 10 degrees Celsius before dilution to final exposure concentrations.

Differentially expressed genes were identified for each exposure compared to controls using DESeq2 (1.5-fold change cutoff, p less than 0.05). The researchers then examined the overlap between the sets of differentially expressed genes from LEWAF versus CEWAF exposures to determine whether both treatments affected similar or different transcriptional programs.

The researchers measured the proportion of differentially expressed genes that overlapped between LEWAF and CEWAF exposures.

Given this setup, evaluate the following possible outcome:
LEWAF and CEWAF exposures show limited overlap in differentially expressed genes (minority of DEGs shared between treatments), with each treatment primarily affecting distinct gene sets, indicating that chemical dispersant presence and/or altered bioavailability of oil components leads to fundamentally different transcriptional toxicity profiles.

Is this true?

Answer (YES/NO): NO